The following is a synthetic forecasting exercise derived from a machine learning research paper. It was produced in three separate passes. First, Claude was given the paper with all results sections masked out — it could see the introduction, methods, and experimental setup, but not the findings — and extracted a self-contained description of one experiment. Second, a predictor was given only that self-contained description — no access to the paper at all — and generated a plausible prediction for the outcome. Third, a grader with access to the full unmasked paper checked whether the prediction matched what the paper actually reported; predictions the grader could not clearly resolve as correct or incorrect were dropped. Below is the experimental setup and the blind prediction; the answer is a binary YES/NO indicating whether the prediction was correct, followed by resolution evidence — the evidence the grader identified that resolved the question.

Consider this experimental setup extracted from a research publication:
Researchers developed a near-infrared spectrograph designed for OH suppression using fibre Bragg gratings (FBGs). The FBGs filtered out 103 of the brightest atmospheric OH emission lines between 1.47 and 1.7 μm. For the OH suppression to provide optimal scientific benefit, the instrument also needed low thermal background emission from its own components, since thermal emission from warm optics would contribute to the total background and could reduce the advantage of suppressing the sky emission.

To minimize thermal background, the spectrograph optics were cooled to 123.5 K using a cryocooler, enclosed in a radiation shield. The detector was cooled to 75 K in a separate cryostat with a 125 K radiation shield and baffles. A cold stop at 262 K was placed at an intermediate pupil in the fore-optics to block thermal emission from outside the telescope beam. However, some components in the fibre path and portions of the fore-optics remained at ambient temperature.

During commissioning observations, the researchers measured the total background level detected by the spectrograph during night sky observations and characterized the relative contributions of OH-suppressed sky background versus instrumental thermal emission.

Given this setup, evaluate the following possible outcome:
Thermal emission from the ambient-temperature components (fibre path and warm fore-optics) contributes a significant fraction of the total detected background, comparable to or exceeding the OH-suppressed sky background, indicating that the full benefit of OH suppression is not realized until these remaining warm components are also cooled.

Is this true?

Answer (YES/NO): NO